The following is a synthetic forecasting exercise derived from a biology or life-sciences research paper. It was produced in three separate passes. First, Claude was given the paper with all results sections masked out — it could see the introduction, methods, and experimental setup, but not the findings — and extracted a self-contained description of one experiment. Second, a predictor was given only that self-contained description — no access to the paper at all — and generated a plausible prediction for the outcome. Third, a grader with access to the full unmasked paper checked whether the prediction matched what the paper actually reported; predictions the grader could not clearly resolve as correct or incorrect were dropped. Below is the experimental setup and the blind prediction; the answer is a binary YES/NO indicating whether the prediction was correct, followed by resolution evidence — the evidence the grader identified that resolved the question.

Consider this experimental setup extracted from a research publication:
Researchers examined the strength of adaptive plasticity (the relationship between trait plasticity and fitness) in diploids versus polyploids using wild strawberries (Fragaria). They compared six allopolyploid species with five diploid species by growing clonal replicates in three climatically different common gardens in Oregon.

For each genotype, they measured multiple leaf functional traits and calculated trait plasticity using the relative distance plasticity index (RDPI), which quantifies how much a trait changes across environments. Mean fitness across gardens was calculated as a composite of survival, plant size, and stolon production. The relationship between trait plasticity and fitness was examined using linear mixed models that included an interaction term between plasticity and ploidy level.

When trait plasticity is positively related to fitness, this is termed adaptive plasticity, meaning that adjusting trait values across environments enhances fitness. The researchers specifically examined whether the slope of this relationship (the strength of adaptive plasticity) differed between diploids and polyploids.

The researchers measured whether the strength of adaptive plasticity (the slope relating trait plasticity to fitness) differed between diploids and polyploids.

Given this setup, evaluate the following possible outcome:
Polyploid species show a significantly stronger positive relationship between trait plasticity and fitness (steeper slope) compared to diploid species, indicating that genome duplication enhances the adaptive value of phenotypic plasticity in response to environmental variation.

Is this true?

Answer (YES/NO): YES